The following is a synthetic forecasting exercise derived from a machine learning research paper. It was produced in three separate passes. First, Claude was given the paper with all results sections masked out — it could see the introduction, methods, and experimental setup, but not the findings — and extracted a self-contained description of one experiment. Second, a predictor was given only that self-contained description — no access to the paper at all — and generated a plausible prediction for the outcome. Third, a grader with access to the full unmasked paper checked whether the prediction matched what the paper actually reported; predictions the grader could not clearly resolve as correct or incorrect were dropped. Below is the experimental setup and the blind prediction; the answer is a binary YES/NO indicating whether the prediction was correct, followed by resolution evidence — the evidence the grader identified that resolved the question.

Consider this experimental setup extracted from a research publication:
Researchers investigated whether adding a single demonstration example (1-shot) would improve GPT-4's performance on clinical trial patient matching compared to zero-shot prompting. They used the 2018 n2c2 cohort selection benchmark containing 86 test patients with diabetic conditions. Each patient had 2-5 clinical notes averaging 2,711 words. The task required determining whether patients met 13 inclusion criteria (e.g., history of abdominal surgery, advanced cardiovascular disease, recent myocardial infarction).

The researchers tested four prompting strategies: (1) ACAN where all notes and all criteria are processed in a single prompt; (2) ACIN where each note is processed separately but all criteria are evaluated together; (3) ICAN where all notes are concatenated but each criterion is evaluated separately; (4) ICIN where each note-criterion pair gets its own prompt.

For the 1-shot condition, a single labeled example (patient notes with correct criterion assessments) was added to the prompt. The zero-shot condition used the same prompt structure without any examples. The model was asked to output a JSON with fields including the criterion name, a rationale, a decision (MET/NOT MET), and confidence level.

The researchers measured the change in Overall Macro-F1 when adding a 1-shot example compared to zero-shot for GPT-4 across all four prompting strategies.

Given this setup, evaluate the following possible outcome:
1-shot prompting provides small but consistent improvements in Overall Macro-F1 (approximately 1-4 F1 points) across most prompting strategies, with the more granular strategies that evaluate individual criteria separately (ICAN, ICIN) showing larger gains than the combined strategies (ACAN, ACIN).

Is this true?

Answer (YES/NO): NO